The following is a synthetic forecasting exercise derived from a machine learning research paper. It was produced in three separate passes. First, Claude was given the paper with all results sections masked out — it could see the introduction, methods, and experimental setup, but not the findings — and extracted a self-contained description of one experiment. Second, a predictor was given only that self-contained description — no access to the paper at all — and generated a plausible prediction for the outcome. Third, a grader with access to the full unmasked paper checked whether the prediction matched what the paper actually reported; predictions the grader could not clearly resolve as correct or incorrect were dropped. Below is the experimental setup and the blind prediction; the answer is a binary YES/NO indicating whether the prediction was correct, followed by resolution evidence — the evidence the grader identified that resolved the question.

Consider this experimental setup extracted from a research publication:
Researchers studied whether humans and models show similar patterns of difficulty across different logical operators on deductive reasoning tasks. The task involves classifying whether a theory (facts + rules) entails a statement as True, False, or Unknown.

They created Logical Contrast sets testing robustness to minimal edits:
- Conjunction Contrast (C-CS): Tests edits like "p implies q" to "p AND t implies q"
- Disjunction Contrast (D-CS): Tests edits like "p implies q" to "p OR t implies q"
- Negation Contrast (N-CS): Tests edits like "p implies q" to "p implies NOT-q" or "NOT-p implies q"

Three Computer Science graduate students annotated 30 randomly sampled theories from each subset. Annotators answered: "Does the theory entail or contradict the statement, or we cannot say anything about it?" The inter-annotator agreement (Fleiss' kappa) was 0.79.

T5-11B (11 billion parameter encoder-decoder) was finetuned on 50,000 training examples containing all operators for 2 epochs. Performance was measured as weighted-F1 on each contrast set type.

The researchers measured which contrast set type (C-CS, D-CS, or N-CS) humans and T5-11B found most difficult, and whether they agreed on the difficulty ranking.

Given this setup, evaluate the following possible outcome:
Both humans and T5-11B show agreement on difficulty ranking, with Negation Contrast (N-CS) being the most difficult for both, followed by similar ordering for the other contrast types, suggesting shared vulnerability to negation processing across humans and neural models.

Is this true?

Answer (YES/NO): YES